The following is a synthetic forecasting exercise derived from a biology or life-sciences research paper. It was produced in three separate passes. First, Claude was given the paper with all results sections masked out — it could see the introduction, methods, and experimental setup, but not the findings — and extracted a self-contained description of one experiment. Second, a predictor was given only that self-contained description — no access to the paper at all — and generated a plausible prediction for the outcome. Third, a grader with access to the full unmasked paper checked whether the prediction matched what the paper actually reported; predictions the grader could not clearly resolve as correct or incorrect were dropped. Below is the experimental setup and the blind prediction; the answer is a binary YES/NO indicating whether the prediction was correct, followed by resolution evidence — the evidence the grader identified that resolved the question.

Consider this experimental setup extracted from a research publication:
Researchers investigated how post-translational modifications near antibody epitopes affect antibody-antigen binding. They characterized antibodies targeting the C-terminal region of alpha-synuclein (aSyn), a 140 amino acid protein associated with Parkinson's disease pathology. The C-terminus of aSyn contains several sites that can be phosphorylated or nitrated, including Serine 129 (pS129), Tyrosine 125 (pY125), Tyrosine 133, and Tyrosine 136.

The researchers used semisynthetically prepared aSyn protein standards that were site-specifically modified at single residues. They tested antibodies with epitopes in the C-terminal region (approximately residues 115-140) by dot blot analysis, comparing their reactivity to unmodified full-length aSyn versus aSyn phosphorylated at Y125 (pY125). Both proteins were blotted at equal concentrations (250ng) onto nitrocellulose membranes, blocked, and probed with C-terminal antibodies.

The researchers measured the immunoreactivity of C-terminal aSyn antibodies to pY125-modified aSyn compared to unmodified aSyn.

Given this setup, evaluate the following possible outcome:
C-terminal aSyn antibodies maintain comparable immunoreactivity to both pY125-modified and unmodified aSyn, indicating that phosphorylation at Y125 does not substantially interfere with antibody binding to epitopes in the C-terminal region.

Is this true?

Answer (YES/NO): NO